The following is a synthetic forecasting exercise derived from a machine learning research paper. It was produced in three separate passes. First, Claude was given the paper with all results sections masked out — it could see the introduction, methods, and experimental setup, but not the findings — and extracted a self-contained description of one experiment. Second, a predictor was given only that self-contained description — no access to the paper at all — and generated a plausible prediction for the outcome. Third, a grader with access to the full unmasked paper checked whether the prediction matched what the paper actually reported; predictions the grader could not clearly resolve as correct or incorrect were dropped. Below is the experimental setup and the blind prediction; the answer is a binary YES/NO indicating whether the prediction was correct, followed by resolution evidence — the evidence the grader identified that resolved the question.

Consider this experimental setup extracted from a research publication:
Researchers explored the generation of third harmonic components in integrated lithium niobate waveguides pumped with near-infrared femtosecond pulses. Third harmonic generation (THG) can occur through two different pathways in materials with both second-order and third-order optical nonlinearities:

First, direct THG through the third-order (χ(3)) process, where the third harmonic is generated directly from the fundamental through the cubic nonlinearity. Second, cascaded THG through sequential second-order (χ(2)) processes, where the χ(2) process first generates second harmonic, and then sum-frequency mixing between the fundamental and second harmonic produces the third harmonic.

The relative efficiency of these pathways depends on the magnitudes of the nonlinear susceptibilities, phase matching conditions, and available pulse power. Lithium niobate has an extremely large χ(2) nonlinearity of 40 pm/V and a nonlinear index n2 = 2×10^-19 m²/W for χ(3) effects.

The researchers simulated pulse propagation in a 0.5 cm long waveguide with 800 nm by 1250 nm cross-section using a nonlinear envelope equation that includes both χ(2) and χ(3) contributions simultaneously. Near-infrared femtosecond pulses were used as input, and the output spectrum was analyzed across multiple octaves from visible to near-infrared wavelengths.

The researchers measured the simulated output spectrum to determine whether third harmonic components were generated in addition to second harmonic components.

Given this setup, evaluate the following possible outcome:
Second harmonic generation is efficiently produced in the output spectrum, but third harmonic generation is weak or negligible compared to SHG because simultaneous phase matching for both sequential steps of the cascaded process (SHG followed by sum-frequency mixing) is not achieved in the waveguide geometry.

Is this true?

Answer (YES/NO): NO